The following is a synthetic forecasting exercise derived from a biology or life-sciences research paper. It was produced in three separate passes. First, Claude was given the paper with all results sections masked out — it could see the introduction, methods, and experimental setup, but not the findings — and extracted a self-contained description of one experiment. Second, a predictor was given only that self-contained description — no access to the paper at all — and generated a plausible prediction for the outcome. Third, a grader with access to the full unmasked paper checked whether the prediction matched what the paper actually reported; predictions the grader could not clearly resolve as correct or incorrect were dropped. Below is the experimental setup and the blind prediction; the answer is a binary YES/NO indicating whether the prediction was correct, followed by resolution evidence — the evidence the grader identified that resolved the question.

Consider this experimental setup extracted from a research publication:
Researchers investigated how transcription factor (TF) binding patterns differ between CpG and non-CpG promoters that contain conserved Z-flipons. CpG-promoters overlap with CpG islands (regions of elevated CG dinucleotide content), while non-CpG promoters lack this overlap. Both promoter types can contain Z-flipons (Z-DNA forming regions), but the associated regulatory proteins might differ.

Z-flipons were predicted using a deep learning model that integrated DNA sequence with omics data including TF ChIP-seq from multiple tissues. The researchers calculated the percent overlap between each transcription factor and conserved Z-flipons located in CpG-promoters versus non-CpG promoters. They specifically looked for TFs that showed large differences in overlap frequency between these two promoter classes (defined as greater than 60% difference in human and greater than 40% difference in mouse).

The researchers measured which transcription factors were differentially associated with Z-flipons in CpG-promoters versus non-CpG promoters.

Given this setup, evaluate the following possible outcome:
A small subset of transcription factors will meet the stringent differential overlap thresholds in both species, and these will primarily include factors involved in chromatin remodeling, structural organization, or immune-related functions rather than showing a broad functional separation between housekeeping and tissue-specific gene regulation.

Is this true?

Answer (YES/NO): YES